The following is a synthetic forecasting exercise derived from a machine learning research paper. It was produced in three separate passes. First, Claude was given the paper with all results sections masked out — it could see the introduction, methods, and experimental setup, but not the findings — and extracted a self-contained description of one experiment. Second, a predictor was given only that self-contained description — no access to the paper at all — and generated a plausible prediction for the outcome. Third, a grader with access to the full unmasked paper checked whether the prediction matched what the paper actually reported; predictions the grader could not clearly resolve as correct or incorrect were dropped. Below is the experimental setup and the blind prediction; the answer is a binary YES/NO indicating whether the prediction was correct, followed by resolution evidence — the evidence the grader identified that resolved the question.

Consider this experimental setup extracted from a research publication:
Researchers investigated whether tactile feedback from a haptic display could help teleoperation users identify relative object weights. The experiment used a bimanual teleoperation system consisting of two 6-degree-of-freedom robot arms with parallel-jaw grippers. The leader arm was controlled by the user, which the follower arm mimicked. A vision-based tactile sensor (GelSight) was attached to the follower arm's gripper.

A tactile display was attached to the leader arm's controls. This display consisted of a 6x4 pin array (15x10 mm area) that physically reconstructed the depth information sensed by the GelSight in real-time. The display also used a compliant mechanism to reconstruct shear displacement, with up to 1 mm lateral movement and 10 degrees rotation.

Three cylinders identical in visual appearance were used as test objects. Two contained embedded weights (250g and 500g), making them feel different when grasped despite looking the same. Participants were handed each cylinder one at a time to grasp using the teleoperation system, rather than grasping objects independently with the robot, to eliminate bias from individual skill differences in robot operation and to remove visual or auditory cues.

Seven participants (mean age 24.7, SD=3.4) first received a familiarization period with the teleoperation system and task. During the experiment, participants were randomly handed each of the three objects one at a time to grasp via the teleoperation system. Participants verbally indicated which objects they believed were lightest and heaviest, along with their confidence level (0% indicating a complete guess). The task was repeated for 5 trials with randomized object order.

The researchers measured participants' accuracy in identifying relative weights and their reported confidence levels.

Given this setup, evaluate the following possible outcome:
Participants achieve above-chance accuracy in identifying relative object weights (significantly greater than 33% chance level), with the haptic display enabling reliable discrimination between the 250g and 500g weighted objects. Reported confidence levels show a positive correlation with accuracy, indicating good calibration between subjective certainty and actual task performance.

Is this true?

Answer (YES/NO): YES